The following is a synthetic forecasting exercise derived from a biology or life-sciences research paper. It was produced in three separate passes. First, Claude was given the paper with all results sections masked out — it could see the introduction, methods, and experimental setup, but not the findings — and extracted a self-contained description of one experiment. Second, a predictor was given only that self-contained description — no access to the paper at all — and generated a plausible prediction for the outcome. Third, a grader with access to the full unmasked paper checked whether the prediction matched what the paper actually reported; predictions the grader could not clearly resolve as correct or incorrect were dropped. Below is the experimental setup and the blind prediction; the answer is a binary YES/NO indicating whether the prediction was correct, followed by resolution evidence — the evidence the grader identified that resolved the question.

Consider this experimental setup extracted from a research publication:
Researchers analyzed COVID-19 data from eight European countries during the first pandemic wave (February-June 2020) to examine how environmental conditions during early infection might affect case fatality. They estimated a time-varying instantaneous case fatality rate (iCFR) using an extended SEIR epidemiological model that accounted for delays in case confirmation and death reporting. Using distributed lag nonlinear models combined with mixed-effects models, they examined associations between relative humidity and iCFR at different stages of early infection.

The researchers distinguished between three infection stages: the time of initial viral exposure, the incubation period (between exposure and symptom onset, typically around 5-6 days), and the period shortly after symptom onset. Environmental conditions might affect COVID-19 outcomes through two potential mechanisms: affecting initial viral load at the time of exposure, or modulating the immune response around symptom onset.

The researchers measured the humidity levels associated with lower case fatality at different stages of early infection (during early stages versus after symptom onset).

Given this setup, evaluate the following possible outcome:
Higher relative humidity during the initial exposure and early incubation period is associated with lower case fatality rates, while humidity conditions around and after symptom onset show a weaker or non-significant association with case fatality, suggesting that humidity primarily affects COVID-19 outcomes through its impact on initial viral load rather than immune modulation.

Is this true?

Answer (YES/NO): NO